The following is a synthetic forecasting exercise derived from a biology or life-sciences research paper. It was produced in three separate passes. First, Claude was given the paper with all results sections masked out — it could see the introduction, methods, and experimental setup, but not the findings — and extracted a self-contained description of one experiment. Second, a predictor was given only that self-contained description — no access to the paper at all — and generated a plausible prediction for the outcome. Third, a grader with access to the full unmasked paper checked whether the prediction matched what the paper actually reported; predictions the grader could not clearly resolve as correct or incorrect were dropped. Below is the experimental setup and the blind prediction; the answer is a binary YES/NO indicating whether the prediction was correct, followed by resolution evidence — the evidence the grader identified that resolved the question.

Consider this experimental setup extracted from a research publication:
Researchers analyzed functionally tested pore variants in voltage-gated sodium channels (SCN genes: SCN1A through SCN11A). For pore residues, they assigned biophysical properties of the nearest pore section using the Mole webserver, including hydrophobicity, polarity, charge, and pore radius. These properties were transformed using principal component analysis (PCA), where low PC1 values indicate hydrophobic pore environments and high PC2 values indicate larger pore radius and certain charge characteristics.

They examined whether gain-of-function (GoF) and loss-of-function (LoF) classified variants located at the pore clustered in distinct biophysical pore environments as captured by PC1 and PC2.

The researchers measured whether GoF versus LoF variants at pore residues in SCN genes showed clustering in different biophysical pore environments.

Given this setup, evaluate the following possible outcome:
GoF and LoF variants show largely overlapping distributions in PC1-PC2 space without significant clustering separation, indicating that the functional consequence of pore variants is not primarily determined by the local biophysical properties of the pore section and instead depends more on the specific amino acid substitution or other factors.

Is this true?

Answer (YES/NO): NO